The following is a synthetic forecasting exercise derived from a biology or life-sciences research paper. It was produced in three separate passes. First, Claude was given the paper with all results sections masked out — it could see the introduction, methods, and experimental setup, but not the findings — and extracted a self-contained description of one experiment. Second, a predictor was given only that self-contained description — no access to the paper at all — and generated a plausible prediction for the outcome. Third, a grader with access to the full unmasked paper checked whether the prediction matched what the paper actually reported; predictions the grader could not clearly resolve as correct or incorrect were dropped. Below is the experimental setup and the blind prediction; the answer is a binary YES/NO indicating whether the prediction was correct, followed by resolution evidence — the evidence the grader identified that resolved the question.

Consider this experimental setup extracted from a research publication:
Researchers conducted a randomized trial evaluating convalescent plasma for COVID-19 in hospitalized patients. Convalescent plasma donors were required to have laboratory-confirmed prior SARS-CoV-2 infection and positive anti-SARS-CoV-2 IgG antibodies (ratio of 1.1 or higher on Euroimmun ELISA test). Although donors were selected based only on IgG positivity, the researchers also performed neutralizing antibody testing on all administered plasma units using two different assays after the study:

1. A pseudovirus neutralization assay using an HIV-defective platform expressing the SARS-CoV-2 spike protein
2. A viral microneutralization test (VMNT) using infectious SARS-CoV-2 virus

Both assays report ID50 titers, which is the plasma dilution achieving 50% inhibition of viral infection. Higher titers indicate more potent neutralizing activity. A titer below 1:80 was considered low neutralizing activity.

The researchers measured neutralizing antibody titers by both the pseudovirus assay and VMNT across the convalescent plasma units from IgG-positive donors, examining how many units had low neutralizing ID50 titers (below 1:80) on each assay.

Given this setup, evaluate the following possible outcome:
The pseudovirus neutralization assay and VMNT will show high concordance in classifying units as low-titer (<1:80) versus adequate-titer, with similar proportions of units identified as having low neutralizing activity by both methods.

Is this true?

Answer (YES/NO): NO